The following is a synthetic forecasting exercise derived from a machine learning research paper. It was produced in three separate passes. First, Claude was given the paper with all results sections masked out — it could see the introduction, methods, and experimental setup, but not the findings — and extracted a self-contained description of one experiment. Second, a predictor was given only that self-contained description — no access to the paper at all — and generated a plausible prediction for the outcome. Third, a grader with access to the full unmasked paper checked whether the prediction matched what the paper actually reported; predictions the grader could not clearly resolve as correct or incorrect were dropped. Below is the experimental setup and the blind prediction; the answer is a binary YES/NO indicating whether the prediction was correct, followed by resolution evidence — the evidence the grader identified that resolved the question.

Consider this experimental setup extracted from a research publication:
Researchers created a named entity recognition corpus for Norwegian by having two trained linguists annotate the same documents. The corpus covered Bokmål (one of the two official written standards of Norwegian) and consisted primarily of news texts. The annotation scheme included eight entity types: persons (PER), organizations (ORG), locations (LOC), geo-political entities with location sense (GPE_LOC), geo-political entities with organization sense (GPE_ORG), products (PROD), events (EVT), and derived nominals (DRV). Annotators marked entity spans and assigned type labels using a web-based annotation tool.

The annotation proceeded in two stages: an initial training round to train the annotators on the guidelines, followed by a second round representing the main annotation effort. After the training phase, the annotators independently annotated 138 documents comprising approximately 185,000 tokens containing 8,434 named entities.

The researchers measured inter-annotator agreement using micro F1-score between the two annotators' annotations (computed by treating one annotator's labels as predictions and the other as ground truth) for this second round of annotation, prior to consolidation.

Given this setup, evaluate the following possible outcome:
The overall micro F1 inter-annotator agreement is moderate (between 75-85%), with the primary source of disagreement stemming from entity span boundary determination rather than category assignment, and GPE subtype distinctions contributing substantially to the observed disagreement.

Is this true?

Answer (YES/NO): NO